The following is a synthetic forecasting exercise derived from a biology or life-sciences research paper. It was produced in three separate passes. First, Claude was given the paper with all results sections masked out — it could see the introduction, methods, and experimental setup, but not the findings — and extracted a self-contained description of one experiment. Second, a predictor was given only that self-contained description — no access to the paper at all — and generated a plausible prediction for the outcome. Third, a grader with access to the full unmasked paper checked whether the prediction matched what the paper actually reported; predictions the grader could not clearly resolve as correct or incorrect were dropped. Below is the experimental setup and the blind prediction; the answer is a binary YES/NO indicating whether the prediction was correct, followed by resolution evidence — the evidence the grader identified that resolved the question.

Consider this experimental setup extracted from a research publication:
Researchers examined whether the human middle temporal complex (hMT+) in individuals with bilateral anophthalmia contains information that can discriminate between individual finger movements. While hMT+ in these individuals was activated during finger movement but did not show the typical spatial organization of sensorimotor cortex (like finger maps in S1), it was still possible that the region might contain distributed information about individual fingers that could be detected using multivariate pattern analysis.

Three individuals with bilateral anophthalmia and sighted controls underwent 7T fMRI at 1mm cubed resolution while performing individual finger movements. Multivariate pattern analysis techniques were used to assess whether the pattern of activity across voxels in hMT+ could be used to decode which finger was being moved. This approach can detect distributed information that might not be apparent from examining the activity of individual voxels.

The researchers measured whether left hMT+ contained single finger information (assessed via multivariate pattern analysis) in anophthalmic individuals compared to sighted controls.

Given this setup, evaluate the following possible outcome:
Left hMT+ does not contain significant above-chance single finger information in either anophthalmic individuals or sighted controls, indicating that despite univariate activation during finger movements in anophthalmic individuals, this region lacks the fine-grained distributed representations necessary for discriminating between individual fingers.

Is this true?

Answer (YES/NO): NO